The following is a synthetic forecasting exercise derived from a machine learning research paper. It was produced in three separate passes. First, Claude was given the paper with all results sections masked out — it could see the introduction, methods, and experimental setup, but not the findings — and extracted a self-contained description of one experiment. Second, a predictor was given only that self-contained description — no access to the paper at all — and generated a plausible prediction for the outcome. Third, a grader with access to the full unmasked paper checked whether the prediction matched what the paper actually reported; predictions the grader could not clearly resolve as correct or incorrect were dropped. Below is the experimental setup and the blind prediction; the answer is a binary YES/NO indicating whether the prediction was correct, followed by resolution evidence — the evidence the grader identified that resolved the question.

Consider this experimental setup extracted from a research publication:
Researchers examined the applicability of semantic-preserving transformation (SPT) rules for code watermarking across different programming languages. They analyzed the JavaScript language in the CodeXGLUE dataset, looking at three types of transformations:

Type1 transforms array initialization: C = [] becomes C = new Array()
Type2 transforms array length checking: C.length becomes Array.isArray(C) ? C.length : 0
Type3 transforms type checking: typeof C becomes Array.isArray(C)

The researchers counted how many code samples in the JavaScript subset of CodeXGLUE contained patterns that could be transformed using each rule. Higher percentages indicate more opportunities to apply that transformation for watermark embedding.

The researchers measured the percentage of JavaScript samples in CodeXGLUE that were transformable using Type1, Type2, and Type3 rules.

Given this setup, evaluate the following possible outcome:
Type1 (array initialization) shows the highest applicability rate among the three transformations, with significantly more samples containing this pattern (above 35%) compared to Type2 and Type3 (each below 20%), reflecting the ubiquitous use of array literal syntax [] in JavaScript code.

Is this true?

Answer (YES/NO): NO